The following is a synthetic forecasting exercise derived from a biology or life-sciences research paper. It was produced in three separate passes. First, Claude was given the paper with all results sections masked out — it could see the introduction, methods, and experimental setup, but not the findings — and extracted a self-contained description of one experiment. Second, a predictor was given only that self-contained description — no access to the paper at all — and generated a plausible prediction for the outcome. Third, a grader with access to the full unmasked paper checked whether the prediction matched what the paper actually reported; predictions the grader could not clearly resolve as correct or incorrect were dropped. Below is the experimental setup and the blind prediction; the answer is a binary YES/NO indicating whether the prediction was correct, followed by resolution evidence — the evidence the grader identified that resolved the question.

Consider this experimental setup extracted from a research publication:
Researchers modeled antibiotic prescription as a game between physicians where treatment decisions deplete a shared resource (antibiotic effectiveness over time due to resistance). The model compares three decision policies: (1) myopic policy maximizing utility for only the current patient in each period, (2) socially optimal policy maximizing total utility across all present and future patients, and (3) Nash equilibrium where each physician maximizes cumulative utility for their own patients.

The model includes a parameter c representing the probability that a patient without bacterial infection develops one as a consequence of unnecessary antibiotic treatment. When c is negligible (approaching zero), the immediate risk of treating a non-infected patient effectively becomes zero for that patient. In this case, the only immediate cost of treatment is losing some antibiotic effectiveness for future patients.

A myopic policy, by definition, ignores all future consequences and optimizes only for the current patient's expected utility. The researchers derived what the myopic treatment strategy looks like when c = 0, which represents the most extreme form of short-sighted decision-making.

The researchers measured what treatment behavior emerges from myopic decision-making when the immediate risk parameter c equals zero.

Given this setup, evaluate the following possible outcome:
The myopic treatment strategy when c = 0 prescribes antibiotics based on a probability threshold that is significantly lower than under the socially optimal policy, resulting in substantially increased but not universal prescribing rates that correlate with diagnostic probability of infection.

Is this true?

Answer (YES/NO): NO